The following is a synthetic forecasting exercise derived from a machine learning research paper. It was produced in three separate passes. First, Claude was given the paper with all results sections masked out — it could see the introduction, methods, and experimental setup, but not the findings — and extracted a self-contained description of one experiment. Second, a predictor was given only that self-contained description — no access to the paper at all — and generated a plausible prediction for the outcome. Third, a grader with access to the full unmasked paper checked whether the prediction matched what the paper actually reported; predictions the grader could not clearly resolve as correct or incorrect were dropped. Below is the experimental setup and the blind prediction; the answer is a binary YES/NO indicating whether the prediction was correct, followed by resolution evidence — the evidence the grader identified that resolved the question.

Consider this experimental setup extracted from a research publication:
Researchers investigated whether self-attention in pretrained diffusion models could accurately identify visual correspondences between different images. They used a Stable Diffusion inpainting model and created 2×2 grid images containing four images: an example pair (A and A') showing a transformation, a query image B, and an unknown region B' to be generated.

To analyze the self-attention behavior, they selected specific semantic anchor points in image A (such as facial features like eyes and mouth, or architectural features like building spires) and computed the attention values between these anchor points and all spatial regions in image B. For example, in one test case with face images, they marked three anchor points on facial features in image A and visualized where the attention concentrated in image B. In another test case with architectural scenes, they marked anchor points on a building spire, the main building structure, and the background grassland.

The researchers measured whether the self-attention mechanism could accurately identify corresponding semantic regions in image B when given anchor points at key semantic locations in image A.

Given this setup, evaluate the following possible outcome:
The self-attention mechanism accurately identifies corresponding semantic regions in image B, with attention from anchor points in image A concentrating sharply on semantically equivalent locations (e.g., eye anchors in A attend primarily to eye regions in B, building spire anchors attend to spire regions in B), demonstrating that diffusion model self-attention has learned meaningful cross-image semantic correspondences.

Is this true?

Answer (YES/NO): YES